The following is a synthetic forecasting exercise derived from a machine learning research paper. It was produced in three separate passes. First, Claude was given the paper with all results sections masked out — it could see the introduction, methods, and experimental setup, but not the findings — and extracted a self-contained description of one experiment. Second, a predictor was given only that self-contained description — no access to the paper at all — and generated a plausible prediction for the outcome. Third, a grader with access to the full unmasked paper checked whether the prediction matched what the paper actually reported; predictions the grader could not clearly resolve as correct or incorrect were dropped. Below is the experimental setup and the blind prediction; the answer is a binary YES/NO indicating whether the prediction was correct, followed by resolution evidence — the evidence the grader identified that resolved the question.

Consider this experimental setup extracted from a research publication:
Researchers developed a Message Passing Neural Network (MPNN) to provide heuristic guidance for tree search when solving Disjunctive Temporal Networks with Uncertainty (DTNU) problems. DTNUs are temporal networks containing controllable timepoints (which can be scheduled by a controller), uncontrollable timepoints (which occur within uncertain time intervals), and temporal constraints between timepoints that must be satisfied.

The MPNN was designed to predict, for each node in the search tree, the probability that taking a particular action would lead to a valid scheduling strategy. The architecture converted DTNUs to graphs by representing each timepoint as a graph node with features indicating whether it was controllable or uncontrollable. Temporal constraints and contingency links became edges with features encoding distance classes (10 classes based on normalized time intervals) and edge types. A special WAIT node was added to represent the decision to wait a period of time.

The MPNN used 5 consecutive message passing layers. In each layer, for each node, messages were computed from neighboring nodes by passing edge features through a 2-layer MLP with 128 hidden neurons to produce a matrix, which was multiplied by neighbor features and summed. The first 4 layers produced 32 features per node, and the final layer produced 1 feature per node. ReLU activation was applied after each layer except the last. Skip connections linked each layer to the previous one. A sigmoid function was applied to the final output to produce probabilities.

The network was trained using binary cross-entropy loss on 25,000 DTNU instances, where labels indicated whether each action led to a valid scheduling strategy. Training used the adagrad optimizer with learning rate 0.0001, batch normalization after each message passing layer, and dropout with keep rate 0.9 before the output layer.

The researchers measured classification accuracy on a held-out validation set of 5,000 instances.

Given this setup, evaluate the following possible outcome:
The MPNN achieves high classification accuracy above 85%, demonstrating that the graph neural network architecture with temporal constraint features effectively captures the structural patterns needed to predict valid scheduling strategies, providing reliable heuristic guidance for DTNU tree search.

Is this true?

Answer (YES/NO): NO